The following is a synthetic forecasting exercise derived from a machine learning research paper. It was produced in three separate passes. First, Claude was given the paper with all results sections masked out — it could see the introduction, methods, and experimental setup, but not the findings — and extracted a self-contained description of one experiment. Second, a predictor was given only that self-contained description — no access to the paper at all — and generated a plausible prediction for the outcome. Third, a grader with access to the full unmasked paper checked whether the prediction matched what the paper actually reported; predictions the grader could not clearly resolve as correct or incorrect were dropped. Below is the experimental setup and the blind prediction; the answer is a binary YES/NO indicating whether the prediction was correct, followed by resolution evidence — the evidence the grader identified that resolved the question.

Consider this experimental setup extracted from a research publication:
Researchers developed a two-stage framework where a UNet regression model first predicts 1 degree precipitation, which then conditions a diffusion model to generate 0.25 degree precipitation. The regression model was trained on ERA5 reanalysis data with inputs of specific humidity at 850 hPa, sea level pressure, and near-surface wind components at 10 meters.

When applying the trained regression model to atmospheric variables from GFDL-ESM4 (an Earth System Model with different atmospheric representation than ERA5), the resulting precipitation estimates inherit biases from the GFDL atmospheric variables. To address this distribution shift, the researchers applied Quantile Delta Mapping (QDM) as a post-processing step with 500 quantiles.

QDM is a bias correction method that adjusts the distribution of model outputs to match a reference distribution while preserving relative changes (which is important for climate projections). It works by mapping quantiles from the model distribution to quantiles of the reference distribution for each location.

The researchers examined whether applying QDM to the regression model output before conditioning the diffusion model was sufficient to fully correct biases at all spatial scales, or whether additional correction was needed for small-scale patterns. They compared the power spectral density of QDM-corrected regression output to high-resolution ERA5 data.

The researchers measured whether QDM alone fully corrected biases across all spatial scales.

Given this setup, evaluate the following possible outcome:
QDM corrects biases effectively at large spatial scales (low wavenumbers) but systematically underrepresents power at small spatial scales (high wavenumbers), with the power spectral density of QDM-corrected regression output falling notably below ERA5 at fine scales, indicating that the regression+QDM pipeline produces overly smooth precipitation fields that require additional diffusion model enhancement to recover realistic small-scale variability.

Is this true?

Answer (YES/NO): YES